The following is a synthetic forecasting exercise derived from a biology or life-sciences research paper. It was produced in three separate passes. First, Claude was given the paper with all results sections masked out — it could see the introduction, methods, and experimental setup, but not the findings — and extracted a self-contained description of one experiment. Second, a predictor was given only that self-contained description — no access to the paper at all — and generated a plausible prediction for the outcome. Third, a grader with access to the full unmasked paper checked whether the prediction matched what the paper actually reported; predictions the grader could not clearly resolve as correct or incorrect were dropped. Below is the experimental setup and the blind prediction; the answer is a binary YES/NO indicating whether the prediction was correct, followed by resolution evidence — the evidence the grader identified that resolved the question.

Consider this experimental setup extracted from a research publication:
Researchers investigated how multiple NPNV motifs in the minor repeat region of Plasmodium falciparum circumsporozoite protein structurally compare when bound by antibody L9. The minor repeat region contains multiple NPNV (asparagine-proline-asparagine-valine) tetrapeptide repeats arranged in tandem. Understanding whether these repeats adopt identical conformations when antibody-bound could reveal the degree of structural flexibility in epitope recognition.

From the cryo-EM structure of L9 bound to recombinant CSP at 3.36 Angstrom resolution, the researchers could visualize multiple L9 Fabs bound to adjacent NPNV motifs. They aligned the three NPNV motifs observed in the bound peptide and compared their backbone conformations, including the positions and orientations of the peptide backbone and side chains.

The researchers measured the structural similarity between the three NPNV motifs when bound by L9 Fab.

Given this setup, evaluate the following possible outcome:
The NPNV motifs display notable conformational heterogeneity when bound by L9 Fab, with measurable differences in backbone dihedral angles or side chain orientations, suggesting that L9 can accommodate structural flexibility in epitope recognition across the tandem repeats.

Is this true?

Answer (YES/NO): NO